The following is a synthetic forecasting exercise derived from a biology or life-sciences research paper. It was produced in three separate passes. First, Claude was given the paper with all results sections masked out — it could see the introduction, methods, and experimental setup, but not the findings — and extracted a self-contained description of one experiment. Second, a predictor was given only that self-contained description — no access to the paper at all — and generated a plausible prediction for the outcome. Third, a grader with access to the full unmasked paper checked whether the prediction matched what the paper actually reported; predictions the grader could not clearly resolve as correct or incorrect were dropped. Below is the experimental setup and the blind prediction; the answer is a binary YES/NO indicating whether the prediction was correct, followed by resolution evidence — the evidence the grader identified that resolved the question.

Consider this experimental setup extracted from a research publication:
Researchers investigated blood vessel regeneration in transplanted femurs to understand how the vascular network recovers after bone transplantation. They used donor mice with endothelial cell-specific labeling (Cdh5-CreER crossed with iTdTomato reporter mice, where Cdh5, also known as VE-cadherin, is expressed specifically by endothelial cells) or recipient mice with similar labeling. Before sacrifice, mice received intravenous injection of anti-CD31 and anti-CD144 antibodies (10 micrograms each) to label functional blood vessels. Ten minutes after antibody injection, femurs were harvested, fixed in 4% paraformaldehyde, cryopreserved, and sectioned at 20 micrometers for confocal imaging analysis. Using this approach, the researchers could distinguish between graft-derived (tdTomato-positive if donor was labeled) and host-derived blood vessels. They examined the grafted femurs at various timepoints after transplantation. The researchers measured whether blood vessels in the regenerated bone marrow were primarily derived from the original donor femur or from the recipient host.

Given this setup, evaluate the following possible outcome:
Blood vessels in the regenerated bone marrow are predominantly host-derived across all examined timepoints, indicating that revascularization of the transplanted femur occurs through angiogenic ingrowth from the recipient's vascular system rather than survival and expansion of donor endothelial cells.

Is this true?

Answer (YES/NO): NO